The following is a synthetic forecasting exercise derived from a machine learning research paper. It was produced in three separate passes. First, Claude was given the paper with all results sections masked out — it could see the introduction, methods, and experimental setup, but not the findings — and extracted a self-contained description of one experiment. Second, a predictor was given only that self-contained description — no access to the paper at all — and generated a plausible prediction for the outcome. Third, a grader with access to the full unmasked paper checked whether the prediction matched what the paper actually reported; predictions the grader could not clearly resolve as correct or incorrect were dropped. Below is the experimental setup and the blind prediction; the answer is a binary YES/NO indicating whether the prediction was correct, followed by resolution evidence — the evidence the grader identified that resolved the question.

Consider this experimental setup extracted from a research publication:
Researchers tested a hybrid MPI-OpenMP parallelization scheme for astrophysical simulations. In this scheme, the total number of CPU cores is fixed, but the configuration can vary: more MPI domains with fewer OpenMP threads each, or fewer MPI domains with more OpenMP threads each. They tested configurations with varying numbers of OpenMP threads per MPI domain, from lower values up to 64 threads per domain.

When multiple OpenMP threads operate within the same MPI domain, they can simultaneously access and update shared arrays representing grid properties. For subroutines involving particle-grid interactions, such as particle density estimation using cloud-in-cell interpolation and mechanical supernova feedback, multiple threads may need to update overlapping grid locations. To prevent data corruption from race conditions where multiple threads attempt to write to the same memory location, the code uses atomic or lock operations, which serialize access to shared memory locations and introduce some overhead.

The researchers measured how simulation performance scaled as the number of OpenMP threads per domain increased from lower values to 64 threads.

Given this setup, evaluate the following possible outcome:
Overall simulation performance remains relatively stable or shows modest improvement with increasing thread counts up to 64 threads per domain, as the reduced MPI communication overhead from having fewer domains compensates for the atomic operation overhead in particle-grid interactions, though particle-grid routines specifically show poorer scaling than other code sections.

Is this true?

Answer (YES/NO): NO